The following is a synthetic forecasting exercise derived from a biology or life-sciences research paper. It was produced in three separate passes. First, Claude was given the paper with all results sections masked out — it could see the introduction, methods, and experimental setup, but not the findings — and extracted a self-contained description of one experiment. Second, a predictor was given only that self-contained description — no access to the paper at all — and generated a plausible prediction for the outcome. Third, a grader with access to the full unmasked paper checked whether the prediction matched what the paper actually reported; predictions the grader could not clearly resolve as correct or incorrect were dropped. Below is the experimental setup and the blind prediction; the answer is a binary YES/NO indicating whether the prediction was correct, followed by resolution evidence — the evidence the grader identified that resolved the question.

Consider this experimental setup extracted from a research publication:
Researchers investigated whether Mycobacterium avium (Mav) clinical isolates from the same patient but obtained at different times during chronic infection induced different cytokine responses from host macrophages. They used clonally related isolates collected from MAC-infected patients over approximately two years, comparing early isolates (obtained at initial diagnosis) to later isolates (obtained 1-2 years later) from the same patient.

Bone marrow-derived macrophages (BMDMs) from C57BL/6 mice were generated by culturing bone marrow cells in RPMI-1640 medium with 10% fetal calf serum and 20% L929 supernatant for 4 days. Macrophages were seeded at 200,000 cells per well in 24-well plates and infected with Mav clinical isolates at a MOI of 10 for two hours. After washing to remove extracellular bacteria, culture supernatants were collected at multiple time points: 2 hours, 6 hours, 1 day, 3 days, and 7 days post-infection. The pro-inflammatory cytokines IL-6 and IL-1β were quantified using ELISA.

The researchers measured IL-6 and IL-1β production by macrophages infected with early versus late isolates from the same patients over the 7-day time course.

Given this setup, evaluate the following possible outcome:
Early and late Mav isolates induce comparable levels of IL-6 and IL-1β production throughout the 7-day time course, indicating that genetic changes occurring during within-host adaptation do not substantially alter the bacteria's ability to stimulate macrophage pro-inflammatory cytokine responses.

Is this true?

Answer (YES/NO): NO